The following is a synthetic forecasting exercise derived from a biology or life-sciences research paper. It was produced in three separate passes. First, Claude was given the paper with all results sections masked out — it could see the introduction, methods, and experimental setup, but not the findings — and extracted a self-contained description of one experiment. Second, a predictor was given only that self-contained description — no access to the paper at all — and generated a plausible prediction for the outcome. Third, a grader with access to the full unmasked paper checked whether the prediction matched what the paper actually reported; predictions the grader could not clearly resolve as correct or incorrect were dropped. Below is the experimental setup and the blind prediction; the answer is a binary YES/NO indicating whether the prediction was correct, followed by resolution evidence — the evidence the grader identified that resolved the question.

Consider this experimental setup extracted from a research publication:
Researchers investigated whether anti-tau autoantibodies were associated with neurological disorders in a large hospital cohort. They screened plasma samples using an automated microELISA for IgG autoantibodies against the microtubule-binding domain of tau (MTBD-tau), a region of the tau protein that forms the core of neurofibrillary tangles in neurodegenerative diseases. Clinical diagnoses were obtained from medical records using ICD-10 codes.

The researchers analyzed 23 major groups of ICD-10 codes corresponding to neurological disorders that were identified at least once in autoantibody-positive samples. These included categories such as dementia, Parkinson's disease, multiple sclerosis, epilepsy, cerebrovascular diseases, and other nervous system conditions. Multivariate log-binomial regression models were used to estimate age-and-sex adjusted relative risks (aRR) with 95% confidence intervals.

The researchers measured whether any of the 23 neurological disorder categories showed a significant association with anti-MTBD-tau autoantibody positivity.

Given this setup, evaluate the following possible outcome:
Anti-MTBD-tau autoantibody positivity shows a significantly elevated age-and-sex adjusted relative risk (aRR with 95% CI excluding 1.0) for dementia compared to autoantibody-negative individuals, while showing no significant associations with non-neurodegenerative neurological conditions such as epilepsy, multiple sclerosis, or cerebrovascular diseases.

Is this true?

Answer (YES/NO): NO